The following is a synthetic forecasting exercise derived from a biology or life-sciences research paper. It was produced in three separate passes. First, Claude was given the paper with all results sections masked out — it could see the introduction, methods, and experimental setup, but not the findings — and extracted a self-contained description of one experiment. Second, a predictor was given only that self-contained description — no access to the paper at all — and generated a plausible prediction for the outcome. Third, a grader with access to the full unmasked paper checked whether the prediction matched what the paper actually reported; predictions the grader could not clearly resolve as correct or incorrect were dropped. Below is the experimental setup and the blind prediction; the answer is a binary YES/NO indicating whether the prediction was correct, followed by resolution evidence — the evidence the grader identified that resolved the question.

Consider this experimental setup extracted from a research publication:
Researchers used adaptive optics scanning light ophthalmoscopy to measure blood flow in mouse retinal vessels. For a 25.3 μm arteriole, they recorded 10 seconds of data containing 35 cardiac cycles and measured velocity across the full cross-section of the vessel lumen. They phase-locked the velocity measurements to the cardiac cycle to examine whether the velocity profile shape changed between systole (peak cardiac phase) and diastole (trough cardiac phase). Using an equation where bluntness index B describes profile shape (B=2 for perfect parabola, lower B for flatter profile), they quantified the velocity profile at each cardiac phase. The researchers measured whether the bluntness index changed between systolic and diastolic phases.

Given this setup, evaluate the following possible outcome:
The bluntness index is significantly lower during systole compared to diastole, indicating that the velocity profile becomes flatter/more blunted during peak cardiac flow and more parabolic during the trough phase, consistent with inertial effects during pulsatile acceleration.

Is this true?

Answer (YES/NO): NO